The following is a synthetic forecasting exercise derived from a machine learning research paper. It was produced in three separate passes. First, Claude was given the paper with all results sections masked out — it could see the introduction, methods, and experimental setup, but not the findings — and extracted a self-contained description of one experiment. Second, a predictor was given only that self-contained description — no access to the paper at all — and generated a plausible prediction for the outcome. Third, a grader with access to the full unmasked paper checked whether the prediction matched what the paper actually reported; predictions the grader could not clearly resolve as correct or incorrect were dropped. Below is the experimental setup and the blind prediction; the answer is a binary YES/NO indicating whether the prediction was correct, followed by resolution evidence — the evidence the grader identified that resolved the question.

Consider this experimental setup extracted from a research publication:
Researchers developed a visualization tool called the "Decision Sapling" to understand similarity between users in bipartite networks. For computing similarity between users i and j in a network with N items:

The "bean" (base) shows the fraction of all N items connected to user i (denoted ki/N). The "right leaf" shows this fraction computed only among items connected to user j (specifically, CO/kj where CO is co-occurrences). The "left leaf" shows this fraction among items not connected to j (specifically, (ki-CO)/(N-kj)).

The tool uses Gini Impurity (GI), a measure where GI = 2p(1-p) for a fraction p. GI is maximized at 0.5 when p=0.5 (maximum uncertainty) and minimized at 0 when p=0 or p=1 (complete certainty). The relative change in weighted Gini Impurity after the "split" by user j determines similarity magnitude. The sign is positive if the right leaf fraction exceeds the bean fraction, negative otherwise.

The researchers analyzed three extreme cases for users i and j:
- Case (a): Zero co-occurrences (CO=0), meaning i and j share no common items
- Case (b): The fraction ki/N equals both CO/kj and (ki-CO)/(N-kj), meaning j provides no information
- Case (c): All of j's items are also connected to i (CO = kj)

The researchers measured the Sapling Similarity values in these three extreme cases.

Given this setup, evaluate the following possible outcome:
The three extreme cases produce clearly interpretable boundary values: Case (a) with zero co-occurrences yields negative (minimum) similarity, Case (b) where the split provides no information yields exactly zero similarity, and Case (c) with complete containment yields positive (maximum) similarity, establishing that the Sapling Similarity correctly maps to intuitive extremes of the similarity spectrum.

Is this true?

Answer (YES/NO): YES